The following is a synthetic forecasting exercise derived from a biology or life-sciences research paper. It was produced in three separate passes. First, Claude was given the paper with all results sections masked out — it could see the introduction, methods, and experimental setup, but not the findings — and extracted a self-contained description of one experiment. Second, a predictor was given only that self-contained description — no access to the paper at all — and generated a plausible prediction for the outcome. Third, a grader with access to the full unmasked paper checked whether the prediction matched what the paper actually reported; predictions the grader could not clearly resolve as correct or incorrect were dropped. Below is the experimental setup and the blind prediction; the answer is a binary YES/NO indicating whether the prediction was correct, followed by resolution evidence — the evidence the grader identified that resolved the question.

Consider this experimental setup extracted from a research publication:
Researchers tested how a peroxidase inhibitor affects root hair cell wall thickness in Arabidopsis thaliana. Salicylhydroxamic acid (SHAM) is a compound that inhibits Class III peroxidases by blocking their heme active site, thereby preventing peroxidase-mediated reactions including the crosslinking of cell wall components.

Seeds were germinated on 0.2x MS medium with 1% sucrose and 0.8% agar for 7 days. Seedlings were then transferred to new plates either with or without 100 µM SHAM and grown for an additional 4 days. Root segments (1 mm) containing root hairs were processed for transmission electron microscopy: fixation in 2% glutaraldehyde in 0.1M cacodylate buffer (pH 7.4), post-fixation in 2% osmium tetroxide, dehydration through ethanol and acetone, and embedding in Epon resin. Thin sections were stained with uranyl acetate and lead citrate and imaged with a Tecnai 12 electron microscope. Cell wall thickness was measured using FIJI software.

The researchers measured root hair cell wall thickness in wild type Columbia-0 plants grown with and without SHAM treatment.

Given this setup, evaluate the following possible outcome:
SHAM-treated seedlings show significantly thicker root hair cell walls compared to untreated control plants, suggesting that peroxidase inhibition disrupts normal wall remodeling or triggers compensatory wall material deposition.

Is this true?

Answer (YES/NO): NO